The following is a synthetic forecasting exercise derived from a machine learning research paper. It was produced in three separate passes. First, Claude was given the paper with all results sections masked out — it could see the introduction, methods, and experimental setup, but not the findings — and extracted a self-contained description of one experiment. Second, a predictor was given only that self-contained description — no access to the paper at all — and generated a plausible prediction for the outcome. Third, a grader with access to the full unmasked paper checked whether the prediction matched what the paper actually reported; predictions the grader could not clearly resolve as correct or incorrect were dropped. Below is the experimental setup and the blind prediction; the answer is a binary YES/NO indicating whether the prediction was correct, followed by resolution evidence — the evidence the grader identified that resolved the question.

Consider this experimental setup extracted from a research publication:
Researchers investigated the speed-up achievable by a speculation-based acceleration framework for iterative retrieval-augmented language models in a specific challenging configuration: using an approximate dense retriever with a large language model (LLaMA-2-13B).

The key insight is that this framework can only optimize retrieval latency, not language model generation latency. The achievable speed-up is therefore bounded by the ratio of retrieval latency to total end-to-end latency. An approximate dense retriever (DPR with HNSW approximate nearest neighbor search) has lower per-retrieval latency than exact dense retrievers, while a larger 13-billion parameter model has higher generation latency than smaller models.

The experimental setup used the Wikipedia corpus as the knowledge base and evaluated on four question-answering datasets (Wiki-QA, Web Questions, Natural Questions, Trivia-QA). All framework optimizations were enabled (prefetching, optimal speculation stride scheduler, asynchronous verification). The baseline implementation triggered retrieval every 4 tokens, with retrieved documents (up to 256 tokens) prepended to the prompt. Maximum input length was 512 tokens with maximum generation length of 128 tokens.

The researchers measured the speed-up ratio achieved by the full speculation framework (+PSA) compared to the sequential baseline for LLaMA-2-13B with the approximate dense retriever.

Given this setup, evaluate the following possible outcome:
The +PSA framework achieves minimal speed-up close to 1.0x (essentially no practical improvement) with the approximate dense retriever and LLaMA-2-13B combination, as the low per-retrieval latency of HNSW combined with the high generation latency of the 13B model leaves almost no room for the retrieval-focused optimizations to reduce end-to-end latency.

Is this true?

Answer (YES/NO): YES